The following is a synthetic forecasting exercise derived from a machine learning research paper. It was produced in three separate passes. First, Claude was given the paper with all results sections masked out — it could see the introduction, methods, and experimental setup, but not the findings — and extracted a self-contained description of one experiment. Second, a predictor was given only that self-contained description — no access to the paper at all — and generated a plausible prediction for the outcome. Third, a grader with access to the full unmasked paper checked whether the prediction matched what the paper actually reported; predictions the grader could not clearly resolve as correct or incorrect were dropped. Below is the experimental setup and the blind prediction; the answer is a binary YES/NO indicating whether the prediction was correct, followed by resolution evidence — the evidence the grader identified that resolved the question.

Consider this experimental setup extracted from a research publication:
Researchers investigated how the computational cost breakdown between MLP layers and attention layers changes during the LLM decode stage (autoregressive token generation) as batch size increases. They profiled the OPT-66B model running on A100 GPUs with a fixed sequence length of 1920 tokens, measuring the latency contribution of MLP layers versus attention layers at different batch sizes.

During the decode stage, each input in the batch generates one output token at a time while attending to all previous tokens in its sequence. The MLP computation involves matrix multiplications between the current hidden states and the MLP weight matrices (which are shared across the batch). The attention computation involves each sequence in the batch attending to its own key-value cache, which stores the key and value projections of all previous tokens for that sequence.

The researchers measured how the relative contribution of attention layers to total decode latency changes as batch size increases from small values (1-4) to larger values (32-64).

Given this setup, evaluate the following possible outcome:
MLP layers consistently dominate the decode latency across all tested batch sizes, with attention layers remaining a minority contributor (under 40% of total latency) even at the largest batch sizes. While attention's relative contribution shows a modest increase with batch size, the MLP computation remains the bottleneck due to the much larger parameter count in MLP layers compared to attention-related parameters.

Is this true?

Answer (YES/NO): NO